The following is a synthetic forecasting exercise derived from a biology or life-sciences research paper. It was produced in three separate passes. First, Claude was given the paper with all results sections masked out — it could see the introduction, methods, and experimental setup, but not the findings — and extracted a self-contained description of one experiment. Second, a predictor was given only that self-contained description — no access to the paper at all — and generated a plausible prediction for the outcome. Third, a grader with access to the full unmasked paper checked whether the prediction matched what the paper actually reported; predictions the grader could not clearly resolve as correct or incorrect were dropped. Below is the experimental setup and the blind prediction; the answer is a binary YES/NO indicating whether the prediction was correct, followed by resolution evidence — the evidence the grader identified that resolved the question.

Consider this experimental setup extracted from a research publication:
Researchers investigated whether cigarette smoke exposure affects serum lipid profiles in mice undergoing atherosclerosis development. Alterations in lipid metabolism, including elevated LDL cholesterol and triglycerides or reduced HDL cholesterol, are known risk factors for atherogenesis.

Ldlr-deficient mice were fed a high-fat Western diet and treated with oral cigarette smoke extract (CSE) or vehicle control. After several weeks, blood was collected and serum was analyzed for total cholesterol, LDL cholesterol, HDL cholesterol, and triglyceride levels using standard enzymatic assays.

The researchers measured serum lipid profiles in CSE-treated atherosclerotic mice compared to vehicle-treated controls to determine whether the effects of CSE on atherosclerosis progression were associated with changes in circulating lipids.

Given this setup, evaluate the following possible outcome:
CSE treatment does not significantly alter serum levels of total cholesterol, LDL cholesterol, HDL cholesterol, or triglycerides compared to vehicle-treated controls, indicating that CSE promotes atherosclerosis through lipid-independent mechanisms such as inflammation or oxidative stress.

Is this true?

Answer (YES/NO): YES